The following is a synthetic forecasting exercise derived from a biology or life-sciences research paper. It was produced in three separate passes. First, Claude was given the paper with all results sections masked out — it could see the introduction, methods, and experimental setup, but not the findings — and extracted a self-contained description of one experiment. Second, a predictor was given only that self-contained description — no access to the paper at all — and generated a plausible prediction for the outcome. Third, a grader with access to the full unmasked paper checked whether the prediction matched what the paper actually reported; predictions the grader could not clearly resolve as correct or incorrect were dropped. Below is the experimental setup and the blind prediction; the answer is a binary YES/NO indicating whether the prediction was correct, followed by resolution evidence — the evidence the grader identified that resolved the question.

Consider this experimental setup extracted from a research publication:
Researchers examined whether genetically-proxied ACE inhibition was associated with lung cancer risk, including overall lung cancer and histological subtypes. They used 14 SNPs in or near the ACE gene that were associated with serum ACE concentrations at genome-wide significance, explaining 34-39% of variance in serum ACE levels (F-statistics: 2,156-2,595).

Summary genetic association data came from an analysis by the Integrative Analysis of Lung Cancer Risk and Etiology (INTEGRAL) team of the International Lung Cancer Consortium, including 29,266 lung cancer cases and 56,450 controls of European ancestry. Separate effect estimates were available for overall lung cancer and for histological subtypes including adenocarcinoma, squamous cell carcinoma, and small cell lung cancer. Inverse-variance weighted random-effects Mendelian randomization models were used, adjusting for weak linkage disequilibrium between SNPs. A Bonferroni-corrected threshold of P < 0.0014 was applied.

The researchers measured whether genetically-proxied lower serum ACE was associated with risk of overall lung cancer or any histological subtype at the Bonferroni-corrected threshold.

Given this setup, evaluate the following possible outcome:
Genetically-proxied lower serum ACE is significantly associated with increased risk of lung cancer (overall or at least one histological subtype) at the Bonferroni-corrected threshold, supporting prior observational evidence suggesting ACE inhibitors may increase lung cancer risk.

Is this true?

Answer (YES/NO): NO